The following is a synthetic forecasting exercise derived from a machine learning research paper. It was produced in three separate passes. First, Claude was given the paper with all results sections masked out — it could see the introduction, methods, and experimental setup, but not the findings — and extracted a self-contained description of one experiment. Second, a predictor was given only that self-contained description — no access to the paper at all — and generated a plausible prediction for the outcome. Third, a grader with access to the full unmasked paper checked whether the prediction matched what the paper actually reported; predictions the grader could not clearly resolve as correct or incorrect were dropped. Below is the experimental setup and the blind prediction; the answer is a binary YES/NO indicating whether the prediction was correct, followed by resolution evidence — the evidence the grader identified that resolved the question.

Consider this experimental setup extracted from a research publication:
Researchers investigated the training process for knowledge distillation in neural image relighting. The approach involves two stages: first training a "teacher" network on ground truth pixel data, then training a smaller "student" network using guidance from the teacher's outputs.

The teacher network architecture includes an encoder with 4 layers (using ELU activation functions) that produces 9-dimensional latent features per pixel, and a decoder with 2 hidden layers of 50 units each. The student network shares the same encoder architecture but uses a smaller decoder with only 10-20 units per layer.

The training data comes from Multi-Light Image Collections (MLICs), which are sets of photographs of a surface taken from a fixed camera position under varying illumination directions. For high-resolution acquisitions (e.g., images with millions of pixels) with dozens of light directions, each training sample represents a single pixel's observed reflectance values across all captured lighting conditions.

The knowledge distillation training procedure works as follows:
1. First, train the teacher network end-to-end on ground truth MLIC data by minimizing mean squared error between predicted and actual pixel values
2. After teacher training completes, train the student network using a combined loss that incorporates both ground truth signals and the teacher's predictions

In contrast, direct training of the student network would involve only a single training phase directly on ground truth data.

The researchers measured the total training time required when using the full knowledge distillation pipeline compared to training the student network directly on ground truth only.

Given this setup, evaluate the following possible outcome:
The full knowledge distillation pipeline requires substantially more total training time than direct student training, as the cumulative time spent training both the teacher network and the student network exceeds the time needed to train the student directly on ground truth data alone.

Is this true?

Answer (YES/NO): YES